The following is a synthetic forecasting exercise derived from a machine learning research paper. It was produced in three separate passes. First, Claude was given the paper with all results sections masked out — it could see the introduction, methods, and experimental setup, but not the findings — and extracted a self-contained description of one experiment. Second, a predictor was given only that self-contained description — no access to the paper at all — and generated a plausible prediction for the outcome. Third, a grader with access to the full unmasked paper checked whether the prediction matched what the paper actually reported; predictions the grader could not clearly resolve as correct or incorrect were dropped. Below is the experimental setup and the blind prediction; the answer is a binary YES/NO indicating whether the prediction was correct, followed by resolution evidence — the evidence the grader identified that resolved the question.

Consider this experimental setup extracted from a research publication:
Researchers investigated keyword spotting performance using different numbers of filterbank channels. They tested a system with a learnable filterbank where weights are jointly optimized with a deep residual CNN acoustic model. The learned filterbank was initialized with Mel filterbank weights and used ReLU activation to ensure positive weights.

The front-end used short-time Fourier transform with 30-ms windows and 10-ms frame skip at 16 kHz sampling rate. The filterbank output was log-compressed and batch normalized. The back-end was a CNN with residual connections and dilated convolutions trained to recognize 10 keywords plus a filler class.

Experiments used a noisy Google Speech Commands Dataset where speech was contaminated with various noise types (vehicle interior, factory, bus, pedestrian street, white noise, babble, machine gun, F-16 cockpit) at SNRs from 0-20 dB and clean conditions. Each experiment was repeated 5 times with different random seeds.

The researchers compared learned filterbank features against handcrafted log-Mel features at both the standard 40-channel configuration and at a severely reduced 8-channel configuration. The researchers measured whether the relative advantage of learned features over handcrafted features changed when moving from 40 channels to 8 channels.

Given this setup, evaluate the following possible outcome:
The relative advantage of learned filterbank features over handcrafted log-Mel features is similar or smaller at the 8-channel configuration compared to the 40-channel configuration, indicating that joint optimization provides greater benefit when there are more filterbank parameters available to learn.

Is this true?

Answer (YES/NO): NO